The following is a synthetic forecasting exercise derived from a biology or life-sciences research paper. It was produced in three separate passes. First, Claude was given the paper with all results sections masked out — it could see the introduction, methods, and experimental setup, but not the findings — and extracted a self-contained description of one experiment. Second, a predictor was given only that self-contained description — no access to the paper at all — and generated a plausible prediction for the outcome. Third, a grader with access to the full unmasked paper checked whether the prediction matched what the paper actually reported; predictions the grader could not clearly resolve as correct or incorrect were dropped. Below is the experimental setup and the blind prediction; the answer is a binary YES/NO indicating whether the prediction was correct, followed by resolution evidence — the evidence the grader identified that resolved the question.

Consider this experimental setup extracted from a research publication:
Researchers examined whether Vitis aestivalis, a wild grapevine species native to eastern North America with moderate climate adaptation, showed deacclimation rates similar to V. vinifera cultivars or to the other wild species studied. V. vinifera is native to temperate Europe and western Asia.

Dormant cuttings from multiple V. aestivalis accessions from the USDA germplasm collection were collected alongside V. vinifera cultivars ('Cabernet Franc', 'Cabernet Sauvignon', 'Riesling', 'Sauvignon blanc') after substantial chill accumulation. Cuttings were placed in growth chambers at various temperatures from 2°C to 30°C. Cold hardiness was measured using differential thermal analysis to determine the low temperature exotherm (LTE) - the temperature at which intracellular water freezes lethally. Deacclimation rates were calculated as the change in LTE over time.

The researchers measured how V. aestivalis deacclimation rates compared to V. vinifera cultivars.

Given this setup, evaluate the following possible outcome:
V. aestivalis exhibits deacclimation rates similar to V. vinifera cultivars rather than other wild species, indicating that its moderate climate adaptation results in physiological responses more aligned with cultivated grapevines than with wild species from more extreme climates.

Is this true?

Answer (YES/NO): YES